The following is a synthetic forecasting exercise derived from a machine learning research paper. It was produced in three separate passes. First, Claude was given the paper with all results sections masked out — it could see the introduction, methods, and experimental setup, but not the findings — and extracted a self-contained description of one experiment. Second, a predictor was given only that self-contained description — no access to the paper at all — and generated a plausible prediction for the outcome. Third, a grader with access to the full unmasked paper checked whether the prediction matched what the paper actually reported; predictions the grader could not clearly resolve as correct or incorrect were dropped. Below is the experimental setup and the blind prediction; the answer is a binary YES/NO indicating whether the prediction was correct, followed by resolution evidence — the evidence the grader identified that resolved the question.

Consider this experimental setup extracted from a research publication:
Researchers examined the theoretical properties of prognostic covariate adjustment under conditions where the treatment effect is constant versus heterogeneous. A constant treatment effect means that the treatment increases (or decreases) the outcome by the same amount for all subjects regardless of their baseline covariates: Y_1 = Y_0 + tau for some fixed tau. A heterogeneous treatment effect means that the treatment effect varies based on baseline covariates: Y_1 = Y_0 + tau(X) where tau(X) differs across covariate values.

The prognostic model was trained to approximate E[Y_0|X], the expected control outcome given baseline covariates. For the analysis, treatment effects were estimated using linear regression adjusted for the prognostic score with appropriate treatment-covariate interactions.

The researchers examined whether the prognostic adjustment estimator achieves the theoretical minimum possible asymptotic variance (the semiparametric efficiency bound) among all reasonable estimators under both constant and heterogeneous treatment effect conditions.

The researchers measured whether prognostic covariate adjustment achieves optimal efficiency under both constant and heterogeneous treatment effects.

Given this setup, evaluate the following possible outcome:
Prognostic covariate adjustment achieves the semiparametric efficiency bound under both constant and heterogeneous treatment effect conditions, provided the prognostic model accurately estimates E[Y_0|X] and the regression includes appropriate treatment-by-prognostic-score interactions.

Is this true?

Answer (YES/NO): NO